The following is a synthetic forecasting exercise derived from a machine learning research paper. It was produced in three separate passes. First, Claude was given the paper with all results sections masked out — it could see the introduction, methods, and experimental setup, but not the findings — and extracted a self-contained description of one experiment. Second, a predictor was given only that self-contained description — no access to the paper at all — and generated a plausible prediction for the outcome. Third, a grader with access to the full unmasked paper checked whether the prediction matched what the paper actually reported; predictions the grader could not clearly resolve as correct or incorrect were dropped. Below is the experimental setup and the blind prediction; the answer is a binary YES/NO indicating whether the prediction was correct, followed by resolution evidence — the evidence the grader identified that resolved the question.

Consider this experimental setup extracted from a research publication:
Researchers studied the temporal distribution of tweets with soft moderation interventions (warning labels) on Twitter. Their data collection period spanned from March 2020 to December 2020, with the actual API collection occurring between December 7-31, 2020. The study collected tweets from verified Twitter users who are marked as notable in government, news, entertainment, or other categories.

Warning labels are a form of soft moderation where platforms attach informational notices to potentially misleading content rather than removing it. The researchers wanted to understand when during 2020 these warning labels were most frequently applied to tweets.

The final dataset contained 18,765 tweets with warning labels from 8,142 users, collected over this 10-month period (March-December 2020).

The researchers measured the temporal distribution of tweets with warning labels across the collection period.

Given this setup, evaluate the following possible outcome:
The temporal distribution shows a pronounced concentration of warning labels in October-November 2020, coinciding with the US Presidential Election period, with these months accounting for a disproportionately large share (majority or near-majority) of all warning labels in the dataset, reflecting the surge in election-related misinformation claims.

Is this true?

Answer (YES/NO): NO